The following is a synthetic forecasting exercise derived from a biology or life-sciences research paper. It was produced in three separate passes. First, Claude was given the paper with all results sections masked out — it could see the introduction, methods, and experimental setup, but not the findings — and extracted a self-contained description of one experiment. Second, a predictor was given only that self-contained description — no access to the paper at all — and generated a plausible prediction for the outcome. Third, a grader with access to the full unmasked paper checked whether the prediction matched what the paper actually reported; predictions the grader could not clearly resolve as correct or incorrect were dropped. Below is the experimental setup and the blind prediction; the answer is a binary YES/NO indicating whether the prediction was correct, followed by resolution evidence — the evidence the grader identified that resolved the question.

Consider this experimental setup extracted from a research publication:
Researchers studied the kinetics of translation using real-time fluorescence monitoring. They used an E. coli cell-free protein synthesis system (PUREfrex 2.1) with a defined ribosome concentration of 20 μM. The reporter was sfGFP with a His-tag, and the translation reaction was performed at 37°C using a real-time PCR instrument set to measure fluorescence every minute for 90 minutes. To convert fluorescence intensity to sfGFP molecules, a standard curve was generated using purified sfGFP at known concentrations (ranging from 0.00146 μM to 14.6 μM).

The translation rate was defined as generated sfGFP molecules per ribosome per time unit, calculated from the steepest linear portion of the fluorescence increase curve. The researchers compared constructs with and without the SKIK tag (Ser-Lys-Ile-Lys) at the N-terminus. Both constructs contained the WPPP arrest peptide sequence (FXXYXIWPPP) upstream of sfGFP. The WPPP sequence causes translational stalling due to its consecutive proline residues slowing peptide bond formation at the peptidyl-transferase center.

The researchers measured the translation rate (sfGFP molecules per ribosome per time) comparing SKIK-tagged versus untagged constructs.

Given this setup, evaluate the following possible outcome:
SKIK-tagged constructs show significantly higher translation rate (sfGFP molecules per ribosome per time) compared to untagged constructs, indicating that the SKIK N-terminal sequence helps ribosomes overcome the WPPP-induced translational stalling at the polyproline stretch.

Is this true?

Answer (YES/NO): YES